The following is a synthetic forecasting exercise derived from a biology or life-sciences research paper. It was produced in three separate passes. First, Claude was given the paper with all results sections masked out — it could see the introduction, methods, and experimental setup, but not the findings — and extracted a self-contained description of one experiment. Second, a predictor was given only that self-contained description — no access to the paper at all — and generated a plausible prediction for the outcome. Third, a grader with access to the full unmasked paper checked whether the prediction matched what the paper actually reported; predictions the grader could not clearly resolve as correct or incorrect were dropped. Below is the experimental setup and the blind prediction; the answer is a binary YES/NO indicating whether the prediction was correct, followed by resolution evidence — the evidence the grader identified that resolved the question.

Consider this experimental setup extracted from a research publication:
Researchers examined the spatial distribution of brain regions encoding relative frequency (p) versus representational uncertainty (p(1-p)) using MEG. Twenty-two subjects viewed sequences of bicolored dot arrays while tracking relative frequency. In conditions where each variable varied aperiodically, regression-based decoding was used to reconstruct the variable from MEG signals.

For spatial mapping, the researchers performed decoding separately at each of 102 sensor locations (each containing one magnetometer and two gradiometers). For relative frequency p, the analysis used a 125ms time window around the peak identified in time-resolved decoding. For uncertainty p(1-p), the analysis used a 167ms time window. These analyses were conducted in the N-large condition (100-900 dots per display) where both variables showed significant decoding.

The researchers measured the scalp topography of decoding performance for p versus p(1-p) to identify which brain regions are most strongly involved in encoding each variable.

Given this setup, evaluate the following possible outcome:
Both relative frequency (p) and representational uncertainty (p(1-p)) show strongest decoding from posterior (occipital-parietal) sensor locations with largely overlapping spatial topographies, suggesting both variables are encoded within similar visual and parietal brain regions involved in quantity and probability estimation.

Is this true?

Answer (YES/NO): YES